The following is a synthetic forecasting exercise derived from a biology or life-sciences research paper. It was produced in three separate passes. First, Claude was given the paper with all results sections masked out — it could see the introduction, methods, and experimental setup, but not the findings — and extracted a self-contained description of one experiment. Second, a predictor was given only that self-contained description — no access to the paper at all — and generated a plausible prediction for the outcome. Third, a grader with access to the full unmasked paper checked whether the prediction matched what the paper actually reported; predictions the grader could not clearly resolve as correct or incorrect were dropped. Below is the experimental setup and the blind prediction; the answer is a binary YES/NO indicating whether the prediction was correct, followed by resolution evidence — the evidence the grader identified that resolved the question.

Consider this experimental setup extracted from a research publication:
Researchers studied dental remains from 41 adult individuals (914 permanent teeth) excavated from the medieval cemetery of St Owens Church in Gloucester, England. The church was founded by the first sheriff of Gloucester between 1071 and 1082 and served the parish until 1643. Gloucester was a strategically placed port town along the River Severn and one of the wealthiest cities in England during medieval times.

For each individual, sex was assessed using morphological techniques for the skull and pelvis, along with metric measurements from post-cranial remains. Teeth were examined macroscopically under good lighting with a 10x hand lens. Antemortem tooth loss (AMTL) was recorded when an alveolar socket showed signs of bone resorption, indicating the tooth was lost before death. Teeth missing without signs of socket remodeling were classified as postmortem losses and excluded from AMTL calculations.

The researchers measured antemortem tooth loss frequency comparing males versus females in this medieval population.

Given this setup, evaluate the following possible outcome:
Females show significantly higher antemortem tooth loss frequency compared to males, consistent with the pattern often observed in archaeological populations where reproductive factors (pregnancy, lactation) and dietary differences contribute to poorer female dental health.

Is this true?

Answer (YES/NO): YES